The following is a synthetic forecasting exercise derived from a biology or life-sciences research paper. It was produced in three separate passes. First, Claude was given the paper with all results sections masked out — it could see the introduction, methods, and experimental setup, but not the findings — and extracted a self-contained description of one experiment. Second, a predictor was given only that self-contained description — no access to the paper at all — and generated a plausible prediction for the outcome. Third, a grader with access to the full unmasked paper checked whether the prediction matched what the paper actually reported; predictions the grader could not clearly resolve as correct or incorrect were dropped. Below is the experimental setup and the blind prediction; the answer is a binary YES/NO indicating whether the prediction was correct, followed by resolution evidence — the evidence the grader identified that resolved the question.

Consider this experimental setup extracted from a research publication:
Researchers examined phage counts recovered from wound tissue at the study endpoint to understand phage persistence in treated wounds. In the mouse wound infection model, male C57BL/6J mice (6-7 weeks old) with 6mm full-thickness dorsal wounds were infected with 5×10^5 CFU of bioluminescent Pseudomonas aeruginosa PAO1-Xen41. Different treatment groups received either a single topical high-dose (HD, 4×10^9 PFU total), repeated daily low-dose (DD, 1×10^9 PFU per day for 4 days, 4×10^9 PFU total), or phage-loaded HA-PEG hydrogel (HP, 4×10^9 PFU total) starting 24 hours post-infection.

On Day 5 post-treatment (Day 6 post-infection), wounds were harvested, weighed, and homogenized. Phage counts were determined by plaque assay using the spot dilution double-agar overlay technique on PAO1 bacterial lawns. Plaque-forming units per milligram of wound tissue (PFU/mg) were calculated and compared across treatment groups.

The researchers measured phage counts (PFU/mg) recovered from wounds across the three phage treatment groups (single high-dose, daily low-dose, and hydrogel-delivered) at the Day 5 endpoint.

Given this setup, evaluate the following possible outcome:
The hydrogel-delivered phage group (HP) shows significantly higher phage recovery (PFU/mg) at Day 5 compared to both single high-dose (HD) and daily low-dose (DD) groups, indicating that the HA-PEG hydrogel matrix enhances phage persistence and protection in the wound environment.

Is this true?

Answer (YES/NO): NO